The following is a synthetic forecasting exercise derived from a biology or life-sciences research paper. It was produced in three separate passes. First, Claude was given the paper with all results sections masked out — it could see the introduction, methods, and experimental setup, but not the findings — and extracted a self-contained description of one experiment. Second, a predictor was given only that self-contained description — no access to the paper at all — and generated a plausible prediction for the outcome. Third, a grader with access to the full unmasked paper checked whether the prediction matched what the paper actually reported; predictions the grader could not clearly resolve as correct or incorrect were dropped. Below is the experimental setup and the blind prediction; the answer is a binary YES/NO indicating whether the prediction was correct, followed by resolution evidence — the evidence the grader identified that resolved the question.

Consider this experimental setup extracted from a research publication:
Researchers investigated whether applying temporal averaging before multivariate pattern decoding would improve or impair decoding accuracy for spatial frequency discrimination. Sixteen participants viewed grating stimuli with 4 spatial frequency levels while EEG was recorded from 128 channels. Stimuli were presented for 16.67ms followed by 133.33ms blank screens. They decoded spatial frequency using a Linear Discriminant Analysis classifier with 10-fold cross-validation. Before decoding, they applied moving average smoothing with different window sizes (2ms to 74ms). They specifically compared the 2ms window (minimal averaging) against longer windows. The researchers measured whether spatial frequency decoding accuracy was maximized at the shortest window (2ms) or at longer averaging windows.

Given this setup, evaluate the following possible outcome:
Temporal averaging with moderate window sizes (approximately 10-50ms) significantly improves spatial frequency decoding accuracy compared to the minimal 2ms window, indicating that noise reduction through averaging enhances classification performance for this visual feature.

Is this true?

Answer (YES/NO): YES